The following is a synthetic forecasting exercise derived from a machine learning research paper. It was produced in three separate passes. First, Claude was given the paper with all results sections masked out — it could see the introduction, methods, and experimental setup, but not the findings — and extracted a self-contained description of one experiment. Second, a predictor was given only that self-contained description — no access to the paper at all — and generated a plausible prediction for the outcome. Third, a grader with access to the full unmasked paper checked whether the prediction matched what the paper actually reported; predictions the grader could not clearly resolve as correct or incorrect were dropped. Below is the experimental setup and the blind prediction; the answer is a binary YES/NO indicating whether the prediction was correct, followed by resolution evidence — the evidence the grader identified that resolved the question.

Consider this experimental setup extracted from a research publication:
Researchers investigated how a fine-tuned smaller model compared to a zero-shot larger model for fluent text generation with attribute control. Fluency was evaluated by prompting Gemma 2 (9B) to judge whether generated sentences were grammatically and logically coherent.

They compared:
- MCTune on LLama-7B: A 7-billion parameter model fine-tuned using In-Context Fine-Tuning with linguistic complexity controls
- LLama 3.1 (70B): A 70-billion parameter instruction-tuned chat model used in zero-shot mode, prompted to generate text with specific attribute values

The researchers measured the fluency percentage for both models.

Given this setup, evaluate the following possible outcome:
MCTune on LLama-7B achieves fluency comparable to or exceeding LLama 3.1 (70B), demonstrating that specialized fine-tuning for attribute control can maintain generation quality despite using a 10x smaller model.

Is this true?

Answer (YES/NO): YES